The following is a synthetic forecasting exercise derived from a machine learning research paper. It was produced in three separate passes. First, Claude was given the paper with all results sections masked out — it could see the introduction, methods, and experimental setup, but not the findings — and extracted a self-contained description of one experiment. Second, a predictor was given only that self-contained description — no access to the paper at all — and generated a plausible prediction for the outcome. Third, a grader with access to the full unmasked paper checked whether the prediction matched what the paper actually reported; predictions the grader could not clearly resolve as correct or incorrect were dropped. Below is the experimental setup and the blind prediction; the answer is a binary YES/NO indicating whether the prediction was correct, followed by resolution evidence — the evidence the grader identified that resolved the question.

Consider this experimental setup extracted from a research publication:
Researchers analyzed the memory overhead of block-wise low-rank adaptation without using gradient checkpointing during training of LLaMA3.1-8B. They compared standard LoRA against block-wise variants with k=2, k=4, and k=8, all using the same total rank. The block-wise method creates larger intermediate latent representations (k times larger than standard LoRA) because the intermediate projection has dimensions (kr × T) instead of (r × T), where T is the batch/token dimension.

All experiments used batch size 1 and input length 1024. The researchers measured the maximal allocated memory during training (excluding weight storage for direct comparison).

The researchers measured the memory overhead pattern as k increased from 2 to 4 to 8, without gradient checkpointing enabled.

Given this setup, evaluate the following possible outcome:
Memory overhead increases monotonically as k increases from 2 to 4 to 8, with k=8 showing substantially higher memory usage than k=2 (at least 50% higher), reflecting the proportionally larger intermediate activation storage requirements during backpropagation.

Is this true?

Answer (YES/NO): NO